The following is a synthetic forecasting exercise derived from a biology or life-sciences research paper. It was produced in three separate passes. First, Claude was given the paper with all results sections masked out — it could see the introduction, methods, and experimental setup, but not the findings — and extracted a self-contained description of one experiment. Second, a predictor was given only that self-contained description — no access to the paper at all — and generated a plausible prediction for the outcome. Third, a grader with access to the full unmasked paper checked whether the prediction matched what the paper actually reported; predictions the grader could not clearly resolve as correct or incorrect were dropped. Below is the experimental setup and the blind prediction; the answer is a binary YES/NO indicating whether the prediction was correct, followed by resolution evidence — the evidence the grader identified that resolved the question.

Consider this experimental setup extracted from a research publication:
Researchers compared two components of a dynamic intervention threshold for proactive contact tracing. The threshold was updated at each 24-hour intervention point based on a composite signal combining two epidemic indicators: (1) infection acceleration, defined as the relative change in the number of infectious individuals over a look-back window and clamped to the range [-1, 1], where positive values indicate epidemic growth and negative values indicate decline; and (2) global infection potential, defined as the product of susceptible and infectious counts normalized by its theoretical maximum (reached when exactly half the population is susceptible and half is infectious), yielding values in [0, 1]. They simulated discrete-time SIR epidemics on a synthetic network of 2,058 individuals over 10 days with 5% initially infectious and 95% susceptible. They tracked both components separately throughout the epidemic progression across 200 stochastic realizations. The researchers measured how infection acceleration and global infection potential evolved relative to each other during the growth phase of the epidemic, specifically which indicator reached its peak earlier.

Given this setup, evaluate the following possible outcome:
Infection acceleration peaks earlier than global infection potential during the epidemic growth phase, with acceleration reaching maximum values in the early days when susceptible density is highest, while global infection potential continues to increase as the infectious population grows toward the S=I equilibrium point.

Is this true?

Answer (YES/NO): YES